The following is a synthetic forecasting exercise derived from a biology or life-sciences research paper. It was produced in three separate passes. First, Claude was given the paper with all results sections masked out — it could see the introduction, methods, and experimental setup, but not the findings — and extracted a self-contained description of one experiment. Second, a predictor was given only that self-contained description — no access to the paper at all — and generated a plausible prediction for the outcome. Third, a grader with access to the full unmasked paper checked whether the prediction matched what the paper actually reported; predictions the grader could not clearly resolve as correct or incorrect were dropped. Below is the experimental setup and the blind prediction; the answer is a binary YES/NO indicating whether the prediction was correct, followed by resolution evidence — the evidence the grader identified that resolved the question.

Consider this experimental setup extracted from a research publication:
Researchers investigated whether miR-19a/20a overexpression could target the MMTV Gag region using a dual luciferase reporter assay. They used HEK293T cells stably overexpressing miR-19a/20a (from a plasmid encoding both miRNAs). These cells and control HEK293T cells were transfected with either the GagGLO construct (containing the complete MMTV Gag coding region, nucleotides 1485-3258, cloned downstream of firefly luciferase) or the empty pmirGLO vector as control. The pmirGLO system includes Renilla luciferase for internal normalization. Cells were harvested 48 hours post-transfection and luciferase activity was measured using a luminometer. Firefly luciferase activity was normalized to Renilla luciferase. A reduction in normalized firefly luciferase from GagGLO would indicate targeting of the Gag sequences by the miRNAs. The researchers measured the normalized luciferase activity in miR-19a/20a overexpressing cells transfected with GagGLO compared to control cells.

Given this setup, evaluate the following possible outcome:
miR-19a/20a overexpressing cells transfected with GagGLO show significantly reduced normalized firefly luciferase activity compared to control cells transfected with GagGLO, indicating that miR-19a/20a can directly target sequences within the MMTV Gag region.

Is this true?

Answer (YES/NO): NO